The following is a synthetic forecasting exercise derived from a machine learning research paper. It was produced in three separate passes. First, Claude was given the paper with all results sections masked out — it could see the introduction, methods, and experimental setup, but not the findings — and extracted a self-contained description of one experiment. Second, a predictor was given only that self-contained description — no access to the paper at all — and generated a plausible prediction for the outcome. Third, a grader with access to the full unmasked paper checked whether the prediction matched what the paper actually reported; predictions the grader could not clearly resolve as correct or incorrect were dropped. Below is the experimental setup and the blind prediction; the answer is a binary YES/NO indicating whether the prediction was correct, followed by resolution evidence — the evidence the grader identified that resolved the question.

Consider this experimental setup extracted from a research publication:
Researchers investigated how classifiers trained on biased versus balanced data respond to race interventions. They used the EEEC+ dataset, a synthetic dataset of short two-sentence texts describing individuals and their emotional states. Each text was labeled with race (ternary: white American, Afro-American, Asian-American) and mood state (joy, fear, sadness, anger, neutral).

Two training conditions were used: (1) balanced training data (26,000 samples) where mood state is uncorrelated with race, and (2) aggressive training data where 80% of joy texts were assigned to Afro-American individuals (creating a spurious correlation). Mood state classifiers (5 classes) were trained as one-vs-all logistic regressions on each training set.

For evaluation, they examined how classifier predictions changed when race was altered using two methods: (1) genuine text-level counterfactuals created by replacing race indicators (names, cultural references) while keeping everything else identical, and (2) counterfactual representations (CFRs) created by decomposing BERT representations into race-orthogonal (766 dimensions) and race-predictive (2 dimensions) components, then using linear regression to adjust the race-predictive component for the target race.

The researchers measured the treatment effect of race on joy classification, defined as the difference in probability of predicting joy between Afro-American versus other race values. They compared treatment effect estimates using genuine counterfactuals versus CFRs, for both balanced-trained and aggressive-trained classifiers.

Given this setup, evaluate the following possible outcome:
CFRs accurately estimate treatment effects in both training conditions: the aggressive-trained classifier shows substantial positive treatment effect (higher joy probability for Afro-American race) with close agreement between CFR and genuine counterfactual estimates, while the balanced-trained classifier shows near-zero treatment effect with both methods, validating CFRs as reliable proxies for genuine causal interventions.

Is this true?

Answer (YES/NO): NO